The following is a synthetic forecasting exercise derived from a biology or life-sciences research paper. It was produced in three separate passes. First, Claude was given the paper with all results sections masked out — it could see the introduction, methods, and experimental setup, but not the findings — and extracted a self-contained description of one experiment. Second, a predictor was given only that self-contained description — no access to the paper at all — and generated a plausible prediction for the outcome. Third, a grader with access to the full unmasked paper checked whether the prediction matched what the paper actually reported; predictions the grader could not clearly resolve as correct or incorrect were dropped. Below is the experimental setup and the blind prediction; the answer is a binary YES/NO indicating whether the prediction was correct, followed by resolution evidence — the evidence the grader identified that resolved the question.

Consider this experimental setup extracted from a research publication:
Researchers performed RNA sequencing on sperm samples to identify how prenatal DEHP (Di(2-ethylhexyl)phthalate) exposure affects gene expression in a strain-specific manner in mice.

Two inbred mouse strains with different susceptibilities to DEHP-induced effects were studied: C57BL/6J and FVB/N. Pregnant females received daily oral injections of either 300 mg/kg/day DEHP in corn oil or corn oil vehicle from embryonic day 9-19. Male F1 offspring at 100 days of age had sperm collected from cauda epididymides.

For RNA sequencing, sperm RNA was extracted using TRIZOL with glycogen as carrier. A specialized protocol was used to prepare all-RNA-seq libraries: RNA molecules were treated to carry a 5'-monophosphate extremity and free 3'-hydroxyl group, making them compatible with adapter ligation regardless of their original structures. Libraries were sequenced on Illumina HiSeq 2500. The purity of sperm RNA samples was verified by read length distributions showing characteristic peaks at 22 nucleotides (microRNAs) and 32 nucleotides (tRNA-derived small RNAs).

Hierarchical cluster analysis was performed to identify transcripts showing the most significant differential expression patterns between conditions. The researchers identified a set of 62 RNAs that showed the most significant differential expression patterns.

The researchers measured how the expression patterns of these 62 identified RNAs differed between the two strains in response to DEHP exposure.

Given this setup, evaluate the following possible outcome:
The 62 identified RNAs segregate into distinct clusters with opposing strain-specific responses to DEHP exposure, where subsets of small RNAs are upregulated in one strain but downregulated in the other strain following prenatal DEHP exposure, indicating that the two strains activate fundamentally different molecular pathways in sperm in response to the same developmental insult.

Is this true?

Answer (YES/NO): NO